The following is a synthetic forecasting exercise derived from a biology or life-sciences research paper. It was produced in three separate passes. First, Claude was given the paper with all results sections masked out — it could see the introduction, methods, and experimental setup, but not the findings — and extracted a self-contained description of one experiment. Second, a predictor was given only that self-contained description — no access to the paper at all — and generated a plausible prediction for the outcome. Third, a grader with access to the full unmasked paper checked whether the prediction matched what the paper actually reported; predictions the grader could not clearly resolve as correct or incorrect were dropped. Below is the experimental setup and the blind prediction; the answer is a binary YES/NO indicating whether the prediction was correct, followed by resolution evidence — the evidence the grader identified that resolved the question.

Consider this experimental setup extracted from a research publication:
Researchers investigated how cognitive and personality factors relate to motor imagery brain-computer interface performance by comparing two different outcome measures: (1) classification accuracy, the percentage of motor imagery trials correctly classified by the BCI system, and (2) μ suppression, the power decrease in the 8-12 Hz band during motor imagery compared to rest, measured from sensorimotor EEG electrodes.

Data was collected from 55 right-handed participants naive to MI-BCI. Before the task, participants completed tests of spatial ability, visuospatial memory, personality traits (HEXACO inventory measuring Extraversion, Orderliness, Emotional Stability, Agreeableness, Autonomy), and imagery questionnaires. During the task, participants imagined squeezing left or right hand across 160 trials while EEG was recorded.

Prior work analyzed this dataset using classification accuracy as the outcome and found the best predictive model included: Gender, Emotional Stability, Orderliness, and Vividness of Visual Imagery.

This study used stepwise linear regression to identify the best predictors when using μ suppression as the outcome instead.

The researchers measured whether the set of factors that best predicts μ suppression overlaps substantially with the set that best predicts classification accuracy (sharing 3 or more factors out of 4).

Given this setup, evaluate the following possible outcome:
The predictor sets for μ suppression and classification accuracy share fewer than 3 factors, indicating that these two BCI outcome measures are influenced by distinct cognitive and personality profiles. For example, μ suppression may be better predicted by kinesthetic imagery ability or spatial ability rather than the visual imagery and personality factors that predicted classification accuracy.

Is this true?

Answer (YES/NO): YES